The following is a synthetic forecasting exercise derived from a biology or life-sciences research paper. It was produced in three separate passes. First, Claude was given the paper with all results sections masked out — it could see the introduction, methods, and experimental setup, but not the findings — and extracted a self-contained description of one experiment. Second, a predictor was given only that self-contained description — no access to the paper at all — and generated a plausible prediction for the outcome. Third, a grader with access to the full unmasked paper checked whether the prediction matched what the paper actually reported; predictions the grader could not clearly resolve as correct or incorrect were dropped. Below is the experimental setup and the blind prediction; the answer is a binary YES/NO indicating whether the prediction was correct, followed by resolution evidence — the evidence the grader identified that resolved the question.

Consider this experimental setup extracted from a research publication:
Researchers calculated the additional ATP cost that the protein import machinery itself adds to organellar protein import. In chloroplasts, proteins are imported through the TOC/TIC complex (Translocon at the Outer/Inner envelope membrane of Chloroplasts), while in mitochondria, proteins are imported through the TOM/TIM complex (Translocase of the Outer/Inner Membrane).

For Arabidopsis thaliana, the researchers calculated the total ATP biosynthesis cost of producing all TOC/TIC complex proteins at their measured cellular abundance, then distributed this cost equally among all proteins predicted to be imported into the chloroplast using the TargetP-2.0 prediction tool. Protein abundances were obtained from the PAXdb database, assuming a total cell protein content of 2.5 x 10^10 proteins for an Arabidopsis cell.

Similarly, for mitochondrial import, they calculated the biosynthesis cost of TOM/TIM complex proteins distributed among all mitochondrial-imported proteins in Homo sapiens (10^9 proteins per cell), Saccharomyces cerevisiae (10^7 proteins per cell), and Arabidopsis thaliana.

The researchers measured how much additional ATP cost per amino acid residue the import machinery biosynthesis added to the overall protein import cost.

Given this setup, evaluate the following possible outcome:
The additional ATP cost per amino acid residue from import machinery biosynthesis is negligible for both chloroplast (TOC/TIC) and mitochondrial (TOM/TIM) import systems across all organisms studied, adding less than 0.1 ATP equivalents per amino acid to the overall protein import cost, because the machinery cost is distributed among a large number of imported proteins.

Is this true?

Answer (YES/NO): NO